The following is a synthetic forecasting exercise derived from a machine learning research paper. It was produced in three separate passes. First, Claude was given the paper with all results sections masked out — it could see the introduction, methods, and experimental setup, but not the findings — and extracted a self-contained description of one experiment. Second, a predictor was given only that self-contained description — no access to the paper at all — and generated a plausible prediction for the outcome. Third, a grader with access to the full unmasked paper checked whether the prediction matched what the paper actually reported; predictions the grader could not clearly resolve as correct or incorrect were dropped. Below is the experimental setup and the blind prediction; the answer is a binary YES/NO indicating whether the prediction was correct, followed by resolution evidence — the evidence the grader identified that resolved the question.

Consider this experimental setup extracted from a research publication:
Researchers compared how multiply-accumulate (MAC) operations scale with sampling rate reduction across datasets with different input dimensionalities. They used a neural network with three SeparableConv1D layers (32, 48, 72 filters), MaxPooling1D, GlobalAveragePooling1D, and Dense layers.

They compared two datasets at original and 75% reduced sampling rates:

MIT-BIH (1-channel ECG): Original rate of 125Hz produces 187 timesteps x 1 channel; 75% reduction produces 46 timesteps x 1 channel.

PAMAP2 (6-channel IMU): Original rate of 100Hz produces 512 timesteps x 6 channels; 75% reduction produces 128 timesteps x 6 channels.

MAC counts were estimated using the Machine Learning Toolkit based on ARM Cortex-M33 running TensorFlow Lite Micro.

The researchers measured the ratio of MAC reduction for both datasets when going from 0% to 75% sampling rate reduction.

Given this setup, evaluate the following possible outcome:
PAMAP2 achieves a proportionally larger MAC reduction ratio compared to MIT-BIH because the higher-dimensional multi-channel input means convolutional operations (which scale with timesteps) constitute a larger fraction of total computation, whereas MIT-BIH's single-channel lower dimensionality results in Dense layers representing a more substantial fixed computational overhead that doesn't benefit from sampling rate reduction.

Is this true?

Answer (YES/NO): NO